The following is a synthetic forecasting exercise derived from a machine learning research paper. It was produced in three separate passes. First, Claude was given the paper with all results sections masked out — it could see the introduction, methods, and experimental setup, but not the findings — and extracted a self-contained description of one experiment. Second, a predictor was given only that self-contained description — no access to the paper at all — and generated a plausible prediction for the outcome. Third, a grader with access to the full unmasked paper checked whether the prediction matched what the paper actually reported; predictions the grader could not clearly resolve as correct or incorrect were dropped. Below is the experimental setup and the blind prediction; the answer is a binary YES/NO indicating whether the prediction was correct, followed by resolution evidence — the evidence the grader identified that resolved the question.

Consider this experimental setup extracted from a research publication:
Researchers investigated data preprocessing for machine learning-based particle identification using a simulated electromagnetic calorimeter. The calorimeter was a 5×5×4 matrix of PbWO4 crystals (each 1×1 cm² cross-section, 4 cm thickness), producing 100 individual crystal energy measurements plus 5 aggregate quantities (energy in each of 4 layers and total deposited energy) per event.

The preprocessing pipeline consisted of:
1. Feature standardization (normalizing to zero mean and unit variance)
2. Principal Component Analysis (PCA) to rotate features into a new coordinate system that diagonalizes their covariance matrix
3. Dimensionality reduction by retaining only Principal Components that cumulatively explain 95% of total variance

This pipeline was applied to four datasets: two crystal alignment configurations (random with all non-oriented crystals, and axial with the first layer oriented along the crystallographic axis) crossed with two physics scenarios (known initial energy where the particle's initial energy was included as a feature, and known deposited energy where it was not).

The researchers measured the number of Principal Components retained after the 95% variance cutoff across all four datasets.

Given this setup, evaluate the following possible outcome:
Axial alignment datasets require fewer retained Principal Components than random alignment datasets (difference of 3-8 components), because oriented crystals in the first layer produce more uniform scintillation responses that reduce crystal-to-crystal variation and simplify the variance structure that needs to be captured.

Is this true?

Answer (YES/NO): NO